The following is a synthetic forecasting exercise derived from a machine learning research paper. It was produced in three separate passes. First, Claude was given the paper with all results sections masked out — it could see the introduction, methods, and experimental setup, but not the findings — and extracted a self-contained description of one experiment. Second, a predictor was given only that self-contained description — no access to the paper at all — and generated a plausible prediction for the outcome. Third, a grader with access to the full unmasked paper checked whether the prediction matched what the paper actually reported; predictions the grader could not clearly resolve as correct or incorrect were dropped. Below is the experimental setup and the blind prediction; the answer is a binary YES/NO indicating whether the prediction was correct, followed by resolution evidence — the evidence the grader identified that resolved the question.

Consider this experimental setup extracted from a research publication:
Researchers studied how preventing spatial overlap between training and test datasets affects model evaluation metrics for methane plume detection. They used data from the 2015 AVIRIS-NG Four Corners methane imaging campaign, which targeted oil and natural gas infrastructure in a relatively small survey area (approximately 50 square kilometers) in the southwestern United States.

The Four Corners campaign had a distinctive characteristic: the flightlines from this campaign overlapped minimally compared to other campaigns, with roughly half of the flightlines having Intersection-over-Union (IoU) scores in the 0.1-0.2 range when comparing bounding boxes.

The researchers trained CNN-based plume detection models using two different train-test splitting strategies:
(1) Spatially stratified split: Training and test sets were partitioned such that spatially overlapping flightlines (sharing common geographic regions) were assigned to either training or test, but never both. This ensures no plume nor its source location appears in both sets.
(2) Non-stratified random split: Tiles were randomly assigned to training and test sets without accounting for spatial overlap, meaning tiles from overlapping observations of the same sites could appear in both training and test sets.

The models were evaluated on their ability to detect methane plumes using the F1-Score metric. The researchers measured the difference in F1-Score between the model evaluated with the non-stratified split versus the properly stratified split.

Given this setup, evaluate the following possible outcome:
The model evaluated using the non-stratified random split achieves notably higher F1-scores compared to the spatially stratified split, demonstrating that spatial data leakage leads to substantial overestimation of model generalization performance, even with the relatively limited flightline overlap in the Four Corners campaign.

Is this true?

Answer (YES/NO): YES